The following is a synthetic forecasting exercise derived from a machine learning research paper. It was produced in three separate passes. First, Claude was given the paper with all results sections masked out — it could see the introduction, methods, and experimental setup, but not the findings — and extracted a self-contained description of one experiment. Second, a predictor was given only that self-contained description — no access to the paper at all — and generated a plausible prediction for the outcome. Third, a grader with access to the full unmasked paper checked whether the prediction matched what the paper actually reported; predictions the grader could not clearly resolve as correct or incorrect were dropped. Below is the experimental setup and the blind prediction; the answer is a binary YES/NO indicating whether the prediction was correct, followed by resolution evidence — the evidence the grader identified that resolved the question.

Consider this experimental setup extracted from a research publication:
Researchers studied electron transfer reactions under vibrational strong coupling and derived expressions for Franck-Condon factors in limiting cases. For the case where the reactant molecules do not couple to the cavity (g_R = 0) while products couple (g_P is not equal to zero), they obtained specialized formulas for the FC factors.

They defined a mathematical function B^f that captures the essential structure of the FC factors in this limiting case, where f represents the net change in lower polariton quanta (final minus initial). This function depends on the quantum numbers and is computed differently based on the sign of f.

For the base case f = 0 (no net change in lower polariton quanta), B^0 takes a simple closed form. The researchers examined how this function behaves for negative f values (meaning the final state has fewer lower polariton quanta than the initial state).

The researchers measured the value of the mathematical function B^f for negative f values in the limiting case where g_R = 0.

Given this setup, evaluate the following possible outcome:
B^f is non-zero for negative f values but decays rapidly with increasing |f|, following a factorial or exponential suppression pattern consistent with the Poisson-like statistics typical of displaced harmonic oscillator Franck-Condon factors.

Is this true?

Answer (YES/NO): NO